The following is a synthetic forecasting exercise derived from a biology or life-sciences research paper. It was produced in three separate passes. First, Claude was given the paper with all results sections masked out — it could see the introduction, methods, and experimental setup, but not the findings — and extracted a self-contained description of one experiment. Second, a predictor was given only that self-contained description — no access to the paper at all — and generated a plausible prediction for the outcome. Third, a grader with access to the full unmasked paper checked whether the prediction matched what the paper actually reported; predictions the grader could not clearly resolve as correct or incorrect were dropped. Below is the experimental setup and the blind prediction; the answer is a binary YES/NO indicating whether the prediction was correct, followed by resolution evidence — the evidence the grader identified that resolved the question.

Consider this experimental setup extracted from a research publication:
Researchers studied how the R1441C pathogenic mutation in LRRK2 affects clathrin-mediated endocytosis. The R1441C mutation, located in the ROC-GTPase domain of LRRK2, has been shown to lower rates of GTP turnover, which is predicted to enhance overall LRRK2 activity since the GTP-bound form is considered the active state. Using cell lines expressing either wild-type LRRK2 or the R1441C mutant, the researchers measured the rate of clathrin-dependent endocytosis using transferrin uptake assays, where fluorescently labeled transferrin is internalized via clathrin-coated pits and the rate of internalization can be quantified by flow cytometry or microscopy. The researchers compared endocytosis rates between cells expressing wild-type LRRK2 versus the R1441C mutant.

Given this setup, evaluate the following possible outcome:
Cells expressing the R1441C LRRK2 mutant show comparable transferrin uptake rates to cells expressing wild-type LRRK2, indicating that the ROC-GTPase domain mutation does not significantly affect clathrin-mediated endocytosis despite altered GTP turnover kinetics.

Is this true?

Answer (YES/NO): NO